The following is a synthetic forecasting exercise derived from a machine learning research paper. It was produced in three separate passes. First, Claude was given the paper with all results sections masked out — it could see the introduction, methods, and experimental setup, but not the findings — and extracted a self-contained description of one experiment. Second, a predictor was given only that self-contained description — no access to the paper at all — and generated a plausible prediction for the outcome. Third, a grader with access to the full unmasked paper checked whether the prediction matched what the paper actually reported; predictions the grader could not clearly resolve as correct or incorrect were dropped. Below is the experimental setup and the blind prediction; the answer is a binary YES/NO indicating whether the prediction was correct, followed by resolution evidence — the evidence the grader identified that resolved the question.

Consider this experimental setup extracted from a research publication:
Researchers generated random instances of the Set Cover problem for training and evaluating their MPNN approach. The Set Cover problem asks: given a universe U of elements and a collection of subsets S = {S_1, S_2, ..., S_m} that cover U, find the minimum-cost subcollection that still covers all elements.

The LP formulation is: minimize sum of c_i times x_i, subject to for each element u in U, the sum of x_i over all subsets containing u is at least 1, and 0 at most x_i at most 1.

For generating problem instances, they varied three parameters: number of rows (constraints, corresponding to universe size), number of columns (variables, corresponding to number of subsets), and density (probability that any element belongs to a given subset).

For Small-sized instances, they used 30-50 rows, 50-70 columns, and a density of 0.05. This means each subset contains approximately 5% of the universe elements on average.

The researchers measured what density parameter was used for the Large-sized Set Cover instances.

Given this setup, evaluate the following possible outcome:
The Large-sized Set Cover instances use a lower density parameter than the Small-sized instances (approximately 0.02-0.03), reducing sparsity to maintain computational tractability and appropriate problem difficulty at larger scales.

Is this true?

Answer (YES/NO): NO